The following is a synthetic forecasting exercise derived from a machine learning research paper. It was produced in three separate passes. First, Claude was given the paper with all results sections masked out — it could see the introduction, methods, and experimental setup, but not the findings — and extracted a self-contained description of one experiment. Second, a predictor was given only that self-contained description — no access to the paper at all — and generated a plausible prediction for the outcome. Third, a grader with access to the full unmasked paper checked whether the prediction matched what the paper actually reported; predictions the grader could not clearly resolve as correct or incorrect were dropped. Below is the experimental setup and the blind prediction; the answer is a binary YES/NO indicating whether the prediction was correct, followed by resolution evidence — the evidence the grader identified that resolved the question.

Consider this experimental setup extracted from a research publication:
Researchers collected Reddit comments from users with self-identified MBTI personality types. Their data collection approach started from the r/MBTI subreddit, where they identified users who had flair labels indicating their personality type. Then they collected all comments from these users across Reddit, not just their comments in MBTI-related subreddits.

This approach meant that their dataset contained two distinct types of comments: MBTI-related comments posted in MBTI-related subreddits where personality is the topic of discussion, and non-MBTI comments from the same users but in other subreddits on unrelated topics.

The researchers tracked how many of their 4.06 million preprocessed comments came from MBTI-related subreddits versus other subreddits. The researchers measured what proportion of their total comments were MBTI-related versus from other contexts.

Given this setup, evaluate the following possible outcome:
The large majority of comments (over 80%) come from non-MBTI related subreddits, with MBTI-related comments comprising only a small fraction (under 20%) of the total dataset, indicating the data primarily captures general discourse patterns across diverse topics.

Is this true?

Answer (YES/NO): YES